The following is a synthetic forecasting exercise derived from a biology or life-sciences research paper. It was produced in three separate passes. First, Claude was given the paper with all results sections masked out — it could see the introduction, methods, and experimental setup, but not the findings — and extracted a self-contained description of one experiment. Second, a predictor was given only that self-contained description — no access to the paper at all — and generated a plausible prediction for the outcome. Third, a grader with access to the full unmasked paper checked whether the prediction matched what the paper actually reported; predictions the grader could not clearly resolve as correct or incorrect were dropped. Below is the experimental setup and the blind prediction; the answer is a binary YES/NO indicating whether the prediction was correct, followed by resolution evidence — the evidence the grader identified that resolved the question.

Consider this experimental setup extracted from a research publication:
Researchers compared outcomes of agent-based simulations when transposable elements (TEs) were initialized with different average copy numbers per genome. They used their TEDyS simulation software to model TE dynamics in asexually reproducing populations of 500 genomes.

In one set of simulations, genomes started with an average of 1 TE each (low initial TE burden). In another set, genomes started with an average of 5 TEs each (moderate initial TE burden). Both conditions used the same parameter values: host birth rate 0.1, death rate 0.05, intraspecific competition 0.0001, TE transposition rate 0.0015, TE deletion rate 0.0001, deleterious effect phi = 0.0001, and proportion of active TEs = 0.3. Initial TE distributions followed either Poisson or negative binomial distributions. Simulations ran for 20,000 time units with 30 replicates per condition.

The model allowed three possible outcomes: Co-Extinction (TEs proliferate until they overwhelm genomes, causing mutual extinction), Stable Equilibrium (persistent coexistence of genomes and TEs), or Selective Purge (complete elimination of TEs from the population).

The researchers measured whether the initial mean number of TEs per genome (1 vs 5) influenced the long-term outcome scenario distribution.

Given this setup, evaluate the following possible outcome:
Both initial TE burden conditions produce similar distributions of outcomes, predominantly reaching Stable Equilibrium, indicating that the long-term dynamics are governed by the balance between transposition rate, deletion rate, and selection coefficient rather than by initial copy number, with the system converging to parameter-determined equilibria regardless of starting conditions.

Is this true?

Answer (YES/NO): NO